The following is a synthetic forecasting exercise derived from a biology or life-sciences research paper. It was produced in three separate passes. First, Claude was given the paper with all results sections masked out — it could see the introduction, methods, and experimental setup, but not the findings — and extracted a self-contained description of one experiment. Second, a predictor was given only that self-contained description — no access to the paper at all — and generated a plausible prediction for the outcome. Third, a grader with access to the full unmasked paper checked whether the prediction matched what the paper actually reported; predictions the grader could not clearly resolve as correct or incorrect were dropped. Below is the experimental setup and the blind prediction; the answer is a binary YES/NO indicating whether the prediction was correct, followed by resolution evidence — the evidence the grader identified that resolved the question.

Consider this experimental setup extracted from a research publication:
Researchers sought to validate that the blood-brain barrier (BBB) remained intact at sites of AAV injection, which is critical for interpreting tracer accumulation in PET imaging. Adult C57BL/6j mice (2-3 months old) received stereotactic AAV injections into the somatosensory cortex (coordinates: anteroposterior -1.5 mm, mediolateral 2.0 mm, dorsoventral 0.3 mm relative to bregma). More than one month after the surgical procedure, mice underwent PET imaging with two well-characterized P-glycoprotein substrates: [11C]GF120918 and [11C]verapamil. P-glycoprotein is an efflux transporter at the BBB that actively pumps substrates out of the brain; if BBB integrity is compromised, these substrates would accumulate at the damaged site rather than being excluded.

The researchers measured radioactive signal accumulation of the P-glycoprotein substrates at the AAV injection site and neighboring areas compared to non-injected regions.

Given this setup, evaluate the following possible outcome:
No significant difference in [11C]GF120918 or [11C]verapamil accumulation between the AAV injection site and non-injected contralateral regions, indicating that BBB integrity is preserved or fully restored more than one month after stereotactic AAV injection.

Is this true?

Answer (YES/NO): YES